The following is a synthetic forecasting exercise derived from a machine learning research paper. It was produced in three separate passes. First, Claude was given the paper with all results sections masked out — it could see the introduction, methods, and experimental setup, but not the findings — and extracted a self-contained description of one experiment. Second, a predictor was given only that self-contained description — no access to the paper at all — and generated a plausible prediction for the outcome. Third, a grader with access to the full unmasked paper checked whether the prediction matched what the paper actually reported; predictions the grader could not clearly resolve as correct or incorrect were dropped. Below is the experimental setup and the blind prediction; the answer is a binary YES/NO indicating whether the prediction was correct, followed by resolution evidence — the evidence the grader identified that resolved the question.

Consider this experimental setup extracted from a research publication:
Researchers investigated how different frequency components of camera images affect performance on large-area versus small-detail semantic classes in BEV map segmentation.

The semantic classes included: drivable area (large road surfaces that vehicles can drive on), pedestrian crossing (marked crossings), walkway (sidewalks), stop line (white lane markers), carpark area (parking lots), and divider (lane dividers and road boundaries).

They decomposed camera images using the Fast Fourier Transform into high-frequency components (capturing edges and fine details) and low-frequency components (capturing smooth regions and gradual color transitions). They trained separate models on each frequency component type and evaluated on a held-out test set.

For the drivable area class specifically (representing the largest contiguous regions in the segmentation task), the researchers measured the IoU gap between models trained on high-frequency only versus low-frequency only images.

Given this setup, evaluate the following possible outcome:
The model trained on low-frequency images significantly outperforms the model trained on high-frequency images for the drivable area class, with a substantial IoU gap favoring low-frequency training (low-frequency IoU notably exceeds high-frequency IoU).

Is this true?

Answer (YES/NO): NO